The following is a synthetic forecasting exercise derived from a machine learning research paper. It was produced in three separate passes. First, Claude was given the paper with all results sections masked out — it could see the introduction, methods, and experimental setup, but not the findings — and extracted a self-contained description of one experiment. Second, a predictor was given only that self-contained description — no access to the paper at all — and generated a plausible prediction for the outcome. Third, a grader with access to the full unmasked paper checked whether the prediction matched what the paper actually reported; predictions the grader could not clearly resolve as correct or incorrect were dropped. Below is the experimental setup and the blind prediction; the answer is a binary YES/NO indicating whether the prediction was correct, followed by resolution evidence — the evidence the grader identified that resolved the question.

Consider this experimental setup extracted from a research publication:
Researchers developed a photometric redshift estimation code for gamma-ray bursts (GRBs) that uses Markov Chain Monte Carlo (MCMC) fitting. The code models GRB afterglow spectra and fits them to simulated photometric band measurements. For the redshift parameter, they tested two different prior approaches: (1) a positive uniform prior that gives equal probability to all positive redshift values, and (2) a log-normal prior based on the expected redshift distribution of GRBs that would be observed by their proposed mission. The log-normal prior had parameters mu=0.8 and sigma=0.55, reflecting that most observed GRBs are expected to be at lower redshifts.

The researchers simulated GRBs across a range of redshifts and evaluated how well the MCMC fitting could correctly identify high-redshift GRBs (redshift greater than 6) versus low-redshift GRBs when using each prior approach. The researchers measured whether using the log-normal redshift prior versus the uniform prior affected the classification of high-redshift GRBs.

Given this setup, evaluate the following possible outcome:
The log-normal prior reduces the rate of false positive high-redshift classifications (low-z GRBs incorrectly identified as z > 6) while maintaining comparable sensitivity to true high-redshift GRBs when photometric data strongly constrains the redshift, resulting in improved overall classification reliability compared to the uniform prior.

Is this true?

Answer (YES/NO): NO